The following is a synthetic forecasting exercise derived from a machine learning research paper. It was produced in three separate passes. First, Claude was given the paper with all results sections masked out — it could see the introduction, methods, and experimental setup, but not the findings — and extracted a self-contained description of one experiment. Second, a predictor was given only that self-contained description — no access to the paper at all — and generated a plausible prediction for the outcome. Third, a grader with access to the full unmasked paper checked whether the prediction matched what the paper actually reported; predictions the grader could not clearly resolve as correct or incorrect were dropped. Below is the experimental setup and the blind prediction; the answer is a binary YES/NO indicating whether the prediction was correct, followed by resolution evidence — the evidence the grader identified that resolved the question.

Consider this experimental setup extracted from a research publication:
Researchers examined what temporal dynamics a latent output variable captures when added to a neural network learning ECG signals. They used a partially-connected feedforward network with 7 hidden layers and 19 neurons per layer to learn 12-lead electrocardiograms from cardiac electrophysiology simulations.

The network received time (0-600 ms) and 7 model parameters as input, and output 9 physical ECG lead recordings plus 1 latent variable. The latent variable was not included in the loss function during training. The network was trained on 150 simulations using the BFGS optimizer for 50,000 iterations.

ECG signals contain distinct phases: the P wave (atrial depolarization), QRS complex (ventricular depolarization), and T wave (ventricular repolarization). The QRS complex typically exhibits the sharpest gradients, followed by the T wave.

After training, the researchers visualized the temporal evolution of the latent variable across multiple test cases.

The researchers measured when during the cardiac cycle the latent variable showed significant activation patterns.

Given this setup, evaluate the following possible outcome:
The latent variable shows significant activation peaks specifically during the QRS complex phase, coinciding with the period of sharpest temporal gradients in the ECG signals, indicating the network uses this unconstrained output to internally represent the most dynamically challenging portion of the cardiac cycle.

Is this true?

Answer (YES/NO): NO